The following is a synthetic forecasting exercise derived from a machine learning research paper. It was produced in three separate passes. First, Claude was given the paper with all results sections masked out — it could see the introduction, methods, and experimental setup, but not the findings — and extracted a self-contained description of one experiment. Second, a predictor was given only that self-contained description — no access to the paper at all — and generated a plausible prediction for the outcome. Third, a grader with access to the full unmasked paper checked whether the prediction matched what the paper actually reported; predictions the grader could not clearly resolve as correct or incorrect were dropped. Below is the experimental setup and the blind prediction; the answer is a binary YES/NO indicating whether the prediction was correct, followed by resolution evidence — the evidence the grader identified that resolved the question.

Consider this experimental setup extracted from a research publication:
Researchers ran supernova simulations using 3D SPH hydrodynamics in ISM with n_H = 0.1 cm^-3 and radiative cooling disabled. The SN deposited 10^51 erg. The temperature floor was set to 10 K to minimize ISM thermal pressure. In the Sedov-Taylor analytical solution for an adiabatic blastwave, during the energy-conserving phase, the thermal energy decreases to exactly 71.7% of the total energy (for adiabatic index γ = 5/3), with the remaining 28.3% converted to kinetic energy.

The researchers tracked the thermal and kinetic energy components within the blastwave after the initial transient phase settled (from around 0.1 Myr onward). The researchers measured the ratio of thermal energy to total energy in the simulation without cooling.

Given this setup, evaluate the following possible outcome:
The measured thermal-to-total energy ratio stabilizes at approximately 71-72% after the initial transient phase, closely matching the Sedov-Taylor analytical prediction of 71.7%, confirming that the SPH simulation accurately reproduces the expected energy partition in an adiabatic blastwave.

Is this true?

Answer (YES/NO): YES